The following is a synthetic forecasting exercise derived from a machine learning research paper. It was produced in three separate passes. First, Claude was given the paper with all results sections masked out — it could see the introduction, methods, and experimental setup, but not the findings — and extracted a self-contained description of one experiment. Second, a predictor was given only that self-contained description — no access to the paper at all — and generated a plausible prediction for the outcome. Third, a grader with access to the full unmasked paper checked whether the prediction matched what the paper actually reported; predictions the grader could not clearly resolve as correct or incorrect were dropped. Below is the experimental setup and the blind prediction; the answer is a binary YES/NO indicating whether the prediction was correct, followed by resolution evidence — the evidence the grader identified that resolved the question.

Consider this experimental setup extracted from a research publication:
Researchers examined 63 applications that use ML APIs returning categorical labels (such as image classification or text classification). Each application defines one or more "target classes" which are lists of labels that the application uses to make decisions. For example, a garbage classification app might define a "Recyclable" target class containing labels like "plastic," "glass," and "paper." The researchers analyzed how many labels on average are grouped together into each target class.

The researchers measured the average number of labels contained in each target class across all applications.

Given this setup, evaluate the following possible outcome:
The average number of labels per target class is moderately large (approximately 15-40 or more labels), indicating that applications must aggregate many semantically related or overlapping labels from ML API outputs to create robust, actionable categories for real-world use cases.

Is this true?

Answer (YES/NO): NO